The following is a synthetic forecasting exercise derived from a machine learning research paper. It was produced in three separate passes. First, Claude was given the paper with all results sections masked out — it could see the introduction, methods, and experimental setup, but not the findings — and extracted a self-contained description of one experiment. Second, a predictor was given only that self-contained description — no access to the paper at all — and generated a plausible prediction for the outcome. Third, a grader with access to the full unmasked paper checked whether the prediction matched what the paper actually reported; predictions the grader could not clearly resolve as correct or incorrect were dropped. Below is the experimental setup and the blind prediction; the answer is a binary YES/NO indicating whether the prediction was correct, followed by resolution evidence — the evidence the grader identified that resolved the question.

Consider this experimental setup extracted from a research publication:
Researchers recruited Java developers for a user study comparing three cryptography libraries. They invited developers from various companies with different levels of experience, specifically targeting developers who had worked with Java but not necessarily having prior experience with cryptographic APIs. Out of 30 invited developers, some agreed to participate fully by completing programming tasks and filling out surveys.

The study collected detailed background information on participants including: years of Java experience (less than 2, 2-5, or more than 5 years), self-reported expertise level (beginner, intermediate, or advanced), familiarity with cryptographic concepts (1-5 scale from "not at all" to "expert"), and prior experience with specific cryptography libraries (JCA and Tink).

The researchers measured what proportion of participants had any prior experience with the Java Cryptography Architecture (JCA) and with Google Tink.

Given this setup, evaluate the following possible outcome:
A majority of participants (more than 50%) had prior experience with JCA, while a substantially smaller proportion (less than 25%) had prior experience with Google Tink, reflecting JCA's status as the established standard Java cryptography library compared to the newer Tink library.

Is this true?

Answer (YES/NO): NO